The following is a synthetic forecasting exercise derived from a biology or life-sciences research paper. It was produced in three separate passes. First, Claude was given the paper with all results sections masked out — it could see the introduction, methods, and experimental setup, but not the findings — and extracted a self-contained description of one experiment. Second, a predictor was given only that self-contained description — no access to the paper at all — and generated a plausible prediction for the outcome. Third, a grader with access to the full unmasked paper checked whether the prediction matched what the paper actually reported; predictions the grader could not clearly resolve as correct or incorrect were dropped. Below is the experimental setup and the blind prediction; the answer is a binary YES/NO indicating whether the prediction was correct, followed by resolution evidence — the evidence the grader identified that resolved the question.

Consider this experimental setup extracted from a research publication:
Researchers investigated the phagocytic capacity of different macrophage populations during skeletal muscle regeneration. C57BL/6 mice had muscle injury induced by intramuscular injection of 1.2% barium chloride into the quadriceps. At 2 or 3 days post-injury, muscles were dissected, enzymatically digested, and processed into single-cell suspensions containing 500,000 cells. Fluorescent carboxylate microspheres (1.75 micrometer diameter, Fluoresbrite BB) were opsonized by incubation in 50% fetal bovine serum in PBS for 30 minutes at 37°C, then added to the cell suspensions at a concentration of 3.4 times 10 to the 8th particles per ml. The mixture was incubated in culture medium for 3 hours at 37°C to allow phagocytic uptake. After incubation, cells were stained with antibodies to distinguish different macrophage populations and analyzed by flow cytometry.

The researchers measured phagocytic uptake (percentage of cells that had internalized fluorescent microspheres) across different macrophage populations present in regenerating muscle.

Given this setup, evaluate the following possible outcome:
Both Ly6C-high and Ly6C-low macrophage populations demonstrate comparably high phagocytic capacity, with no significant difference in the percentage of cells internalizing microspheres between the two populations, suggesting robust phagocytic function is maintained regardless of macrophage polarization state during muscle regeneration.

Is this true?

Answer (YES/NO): NO